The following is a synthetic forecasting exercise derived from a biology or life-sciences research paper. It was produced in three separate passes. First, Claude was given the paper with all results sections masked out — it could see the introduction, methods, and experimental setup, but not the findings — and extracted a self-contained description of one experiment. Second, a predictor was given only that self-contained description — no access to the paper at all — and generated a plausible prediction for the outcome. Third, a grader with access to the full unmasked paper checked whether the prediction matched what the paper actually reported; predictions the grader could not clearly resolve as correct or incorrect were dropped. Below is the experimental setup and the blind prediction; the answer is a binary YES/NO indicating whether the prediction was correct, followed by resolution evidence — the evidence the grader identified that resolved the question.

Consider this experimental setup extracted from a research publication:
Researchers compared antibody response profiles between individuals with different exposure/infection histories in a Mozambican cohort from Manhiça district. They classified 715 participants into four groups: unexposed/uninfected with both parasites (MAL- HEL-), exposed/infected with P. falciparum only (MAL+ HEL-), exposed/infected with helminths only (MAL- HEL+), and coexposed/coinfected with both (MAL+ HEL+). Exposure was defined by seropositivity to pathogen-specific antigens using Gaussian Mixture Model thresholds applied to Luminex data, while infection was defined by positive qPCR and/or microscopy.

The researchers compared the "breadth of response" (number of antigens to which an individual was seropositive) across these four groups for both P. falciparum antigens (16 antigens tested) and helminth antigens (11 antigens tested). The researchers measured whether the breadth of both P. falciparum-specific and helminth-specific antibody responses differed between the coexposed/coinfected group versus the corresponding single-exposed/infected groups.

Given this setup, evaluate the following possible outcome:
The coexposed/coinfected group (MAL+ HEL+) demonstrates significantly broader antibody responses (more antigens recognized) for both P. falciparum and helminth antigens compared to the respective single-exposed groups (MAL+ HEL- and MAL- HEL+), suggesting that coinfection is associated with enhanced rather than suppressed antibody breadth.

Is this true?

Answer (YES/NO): NO